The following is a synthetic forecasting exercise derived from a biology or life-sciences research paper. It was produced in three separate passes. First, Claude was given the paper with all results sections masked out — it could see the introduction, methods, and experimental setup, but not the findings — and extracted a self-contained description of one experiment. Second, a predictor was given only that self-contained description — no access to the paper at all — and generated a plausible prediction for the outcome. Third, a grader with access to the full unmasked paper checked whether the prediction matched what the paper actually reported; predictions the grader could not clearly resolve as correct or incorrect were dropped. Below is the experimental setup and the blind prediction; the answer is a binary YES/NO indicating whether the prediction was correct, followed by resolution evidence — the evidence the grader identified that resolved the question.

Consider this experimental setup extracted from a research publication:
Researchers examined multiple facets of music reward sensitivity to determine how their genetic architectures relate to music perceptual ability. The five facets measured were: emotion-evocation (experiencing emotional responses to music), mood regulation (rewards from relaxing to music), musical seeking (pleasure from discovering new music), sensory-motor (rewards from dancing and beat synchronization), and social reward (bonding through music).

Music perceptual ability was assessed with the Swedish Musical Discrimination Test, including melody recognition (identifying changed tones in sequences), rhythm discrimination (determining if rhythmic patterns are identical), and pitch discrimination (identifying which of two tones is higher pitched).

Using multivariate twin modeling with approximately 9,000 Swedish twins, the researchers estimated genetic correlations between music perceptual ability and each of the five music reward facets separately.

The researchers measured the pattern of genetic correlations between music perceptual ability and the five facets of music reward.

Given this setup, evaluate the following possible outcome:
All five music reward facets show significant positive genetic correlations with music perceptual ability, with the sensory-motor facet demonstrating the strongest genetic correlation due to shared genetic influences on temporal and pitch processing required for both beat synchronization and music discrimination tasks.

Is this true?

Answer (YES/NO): NO